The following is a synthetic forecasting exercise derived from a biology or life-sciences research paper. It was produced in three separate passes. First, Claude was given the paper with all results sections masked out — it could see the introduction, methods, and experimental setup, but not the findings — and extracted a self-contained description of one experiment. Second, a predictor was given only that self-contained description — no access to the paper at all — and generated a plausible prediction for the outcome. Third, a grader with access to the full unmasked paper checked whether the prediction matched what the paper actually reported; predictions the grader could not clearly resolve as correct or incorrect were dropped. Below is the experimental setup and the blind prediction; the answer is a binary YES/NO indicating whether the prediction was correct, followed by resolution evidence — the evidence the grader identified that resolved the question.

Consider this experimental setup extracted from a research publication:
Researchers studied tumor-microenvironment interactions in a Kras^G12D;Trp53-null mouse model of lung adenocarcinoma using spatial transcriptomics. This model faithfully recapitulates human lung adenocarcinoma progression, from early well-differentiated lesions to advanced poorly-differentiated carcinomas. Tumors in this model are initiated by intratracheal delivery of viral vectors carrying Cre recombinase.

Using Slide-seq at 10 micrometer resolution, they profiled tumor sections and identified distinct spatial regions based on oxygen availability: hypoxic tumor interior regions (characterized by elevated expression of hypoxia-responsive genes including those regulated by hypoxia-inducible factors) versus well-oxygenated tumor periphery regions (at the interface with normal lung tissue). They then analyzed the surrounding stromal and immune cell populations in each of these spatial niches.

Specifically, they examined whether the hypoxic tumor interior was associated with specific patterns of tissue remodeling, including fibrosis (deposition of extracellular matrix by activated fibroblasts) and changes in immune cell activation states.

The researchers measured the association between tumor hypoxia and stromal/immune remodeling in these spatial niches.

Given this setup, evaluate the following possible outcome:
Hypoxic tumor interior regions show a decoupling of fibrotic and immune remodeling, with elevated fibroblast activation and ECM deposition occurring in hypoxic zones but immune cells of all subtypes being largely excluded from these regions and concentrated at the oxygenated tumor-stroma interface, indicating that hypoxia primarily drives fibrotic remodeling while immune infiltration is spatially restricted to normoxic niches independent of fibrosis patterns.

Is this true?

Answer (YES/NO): NO